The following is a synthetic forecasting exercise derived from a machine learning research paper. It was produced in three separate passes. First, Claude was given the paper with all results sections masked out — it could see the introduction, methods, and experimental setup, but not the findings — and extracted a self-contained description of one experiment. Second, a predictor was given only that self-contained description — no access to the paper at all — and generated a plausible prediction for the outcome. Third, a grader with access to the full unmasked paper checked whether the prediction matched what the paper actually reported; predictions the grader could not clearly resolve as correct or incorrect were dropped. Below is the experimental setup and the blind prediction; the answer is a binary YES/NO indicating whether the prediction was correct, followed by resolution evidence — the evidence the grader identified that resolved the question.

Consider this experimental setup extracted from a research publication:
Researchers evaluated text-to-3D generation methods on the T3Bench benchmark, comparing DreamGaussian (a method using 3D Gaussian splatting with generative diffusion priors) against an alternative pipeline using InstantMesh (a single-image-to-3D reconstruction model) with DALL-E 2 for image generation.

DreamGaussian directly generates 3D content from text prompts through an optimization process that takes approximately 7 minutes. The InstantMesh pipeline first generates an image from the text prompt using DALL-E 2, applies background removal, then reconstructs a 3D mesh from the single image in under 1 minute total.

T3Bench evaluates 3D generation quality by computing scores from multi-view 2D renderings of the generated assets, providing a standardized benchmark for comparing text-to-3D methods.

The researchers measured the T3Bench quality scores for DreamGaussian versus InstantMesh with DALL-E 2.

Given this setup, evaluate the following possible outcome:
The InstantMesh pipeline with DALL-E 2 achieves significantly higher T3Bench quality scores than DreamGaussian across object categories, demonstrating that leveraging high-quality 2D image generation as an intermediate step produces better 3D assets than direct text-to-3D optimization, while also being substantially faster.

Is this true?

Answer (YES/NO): NO